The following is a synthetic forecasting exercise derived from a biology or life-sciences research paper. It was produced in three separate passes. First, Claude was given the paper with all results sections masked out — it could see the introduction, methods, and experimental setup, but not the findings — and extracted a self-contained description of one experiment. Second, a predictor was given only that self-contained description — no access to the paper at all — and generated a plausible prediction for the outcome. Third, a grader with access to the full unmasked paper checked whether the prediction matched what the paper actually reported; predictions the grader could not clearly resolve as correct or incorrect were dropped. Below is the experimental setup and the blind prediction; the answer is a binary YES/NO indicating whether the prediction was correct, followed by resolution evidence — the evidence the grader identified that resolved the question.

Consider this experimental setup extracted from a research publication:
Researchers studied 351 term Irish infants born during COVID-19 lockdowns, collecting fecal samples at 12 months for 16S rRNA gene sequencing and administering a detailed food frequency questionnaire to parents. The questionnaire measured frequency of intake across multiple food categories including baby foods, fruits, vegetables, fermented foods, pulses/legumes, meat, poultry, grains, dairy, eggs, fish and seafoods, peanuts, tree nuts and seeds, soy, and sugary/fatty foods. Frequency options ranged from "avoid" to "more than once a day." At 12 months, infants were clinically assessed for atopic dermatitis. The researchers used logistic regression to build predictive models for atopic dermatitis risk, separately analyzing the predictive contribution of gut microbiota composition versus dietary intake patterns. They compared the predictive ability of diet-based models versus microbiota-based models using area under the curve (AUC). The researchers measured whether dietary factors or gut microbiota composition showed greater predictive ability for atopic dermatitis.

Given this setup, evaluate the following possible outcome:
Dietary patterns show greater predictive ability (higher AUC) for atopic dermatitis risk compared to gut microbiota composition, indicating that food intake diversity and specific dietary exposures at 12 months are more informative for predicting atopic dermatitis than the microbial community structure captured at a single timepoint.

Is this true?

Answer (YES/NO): NO